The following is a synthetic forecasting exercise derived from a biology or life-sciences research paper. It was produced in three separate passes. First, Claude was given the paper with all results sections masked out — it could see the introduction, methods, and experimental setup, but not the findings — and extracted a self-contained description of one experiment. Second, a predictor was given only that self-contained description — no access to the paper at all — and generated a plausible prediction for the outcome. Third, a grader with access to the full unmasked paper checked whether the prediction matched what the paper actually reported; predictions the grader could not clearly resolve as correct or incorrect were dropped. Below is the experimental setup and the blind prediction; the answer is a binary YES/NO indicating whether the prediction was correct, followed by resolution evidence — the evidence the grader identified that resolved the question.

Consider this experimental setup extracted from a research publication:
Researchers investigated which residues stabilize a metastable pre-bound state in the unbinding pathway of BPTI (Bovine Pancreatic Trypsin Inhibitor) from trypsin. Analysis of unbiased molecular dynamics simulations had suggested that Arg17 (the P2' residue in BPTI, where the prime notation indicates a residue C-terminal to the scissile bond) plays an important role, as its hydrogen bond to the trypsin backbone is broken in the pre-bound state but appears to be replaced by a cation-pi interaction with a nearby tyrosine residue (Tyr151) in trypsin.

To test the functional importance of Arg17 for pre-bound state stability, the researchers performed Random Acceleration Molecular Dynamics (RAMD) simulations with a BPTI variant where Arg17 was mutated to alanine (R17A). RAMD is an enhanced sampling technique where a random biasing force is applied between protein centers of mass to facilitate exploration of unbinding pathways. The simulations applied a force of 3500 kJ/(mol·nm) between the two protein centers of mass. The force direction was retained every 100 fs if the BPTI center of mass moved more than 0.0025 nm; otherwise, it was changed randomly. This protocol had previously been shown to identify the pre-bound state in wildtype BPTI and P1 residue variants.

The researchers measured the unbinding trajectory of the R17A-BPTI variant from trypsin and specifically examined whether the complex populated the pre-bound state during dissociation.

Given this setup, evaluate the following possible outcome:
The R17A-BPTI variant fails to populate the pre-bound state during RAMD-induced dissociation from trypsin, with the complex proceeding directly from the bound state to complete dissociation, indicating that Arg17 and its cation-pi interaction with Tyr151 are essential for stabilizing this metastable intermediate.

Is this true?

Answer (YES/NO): NO